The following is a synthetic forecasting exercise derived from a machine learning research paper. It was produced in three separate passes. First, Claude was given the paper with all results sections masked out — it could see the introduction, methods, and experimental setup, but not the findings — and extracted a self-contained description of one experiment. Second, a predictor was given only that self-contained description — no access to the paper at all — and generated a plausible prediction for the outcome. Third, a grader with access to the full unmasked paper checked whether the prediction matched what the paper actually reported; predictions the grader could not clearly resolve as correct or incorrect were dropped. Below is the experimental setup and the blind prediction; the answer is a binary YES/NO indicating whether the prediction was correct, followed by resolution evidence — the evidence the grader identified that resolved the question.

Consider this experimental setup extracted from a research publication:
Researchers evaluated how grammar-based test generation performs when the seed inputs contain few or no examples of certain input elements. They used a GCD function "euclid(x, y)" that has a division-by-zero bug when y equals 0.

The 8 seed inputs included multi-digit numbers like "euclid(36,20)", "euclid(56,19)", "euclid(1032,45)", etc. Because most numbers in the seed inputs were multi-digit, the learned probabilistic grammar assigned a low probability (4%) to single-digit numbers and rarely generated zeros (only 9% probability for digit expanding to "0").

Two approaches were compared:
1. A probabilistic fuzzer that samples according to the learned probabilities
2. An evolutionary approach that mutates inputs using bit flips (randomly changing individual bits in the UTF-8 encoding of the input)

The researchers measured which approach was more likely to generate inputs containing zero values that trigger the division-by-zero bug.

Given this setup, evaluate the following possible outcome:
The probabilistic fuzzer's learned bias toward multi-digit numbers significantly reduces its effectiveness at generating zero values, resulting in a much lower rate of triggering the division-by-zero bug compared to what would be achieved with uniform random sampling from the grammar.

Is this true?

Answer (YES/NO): NO